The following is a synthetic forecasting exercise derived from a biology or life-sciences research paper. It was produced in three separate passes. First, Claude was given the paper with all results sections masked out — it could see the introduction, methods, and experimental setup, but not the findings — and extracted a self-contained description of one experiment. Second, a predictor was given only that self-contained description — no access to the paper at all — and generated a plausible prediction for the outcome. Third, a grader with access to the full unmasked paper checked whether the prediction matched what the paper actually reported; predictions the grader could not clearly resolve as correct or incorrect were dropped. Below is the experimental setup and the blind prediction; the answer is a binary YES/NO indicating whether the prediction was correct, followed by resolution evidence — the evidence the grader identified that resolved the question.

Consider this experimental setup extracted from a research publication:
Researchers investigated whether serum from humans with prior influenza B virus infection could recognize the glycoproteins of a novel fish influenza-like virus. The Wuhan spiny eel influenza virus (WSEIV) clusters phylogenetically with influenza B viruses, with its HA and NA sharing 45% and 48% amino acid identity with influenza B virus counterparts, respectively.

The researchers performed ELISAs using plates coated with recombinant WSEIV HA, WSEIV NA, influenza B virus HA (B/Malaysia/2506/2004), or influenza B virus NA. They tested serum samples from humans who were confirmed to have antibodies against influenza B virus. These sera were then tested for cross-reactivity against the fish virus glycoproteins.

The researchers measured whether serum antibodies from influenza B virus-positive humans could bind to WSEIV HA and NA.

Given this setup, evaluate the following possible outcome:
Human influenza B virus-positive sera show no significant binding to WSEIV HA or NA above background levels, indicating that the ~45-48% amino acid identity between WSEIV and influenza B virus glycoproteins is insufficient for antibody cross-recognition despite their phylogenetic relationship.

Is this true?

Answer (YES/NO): YES